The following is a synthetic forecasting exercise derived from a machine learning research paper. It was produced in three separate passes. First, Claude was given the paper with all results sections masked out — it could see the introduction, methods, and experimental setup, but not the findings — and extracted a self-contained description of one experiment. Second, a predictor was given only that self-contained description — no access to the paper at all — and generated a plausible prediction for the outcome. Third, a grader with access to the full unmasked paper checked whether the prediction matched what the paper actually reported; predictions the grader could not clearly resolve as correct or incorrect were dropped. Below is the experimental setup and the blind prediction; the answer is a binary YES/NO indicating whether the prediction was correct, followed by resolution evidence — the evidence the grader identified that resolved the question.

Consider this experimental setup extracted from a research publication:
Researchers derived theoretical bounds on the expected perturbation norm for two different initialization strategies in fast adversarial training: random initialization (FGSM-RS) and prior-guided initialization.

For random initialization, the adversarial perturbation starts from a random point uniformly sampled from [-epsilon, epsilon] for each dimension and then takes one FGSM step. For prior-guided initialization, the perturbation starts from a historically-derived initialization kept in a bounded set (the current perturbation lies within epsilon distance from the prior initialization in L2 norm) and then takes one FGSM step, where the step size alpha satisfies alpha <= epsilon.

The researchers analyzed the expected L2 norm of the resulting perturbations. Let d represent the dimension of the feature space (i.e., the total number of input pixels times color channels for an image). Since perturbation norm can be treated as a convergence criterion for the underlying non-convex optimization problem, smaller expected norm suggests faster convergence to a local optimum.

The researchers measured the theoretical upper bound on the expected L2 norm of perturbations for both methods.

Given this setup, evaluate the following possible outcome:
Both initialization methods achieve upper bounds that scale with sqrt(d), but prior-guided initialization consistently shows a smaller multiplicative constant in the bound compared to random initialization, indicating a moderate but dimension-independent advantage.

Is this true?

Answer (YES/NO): NO